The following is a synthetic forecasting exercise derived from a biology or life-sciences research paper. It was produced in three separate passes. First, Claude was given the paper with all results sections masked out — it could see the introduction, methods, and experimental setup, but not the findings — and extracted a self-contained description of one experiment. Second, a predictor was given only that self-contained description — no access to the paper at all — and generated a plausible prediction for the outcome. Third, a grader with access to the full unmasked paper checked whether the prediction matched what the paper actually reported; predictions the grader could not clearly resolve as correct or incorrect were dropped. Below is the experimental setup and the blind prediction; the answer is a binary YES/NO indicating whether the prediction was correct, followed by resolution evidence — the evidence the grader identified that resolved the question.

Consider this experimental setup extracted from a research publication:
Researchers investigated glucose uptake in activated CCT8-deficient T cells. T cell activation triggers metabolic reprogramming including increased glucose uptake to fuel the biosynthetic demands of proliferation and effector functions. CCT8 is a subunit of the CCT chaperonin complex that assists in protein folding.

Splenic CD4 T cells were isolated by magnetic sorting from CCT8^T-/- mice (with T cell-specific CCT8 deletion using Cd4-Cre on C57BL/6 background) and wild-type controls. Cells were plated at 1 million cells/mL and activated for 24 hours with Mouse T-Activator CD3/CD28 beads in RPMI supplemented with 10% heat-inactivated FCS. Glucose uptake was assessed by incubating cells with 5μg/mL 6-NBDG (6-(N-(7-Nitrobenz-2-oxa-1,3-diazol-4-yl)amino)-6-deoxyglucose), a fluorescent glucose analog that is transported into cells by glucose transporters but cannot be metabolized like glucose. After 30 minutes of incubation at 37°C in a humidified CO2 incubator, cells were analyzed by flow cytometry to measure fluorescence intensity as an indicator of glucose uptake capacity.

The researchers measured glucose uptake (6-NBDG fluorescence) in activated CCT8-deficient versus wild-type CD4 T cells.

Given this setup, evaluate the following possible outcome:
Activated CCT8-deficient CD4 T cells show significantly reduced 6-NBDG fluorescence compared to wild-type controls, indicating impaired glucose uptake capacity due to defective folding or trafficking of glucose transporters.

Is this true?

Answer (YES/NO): NO